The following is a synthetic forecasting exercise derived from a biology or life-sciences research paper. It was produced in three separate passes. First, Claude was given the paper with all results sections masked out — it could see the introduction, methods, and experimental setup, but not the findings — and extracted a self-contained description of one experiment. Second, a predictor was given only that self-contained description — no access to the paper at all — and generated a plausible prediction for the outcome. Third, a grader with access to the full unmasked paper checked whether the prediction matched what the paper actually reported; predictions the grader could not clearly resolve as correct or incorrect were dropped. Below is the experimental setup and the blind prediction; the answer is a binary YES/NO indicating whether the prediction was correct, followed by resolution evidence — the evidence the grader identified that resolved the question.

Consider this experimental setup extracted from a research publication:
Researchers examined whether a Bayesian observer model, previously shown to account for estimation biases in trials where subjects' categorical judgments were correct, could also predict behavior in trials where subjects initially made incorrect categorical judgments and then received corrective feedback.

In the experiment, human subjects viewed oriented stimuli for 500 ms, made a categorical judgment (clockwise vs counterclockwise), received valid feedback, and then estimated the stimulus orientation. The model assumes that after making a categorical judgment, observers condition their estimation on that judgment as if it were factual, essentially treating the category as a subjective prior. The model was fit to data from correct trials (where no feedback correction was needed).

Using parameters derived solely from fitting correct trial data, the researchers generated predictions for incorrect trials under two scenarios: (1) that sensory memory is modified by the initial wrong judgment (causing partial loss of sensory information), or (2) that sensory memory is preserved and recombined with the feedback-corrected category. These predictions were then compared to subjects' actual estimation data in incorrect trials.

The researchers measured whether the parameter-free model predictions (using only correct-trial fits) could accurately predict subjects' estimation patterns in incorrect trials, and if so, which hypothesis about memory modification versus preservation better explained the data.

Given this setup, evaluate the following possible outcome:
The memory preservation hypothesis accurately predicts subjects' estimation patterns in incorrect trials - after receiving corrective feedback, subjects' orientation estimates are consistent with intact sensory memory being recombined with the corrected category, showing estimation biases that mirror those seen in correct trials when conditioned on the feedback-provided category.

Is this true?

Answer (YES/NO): YES